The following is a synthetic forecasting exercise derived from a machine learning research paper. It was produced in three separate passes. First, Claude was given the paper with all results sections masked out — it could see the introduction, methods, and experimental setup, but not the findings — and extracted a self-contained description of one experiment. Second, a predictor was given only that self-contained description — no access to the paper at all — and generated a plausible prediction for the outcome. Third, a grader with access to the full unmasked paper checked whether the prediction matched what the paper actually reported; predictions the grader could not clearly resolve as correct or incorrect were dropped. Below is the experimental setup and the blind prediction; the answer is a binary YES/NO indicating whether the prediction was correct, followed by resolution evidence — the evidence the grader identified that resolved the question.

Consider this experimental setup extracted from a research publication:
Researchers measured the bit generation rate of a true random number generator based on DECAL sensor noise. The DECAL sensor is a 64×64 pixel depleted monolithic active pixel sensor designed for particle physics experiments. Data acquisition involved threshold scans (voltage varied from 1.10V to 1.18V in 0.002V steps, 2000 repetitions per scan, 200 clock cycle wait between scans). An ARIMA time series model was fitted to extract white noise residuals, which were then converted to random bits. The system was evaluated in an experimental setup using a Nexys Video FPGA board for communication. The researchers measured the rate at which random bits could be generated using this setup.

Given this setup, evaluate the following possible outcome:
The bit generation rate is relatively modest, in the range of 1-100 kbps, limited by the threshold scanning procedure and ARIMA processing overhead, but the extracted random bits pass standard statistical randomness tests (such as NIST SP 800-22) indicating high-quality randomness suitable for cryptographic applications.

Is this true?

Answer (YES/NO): NO